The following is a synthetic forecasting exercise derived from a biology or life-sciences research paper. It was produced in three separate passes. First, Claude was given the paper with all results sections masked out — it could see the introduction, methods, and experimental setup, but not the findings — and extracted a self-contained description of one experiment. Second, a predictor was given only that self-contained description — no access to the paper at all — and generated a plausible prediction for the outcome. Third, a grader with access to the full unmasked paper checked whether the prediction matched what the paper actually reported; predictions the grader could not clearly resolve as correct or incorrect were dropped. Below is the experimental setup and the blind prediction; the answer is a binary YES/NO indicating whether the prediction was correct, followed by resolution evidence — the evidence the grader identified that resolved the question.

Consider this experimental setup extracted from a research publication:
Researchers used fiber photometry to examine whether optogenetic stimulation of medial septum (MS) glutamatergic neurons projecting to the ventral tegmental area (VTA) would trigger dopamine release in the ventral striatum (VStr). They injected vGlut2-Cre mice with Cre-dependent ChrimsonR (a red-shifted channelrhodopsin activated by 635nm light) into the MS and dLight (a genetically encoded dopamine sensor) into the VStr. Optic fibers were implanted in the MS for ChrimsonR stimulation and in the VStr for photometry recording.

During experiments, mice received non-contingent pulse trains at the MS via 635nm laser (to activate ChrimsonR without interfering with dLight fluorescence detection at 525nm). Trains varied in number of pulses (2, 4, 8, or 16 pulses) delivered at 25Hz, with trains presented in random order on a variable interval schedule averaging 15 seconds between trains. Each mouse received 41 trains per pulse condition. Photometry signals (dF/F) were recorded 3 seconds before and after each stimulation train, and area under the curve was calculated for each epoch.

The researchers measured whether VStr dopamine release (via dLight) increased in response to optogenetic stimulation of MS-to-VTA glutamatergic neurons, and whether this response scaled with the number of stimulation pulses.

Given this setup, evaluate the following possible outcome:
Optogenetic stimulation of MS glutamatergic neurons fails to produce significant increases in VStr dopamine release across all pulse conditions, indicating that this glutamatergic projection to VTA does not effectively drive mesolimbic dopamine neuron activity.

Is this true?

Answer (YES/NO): NO